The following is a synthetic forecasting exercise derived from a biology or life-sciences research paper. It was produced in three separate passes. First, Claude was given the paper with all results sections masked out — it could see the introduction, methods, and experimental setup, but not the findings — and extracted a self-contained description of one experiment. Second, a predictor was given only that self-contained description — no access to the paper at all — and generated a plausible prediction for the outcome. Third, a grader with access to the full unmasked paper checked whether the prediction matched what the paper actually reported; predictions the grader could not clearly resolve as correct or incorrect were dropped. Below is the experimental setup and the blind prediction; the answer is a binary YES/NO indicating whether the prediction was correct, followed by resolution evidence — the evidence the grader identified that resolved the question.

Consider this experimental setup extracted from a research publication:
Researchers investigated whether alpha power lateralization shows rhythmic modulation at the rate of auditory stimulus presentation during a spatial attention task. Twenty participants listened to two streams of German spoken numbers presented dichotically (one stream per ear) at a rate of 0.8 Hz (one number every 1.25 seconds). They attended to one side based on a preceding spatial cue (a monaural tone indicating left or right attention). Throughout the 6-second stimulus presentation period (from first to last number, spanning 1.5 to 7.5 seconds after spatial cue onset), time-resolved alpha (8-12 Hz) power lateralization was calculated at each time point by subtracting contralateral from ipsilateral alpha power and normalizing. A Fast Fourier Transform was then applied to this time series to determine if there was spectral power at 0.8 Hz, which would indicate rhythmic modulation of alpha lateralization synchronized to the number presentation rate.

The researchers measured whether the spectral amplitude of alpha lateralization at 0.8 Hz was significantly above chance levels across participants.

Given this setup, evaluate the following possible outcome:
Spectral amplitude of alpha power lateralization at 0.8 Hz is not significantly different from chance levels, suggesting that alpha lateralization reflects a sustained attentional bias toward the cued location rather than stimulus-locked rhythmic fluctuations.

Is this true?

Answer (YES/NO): NO